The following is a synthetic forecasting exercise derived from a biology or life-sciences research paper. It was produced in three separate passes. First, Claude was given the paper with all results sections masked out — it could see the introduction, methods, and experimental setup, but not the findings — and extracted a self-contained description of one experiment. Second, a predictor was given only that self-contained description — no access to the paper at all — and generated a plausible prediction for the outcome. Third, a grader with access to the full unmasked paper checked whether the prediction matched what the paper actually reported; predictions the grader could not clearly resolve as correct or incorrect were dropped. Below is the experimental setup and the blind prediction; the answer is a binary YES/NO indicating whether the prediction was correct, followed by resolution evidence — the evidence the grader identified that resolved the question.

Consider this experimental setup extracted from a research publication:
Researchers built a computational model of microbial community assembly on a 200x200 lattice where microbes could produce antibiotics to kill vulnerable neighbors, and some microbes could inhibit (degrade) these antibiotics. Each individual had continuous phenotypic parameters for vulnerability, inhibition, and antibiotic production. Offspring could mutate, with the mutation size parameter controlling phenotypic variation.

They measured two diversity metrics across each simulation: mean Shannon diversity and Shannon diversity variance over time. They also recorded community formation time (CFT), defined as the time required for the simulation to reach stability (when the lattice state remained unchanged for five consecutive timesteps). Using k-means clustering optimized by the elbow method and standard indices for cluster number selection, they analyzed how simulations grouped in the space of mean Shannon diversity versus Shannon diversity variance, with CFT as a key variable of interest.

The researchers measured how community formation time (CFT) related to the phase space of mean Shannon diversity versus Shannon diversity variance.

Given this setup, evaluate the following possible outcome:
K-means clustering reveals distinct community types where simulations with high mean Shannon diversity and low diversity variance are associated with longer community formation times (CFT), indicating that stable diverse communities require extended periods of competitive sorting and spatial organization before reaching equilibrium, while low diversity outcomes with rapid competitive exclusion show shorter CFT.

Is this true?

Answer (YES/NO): YES